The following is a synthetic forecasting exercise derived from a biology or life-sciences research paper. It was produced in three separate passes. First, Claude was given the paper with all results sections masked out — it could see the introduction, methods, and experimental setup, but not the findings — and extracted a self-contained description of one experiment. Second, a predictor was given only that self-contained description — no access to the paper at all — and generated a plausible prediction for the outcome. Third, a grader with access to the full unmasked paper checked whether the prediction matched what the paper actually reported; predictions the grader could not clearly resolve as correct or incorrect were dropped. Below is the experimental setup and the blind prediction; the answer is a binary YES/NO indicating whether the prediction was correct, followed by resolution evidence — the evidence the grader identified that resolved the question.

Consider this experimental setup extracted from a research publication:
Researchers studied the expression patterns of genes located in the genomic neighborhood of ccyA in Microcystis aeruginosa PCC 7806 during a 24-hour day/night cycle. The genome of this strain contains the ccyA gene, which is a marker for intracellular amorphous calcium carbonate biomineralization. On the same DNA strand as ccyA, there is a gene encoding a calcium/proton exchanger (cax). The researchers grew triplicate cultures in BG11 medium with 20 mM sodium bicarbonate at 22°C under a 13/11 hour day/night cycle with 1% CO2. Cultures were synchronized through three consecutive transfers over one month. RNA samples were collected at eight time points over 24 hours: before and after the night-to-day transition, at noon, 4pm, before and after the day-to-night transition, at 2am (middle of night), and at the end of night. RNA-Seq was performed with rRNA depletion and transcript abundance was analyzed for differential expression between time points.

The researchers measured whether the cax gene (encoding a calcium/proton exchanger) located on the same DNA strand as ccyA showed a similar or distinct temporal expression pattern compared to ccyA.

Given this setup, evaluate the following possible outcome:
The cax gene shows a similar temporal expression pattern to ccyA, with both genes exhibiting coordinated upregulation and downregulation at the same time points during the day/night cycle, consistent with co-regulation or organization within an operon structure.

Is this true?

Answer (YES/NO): YES